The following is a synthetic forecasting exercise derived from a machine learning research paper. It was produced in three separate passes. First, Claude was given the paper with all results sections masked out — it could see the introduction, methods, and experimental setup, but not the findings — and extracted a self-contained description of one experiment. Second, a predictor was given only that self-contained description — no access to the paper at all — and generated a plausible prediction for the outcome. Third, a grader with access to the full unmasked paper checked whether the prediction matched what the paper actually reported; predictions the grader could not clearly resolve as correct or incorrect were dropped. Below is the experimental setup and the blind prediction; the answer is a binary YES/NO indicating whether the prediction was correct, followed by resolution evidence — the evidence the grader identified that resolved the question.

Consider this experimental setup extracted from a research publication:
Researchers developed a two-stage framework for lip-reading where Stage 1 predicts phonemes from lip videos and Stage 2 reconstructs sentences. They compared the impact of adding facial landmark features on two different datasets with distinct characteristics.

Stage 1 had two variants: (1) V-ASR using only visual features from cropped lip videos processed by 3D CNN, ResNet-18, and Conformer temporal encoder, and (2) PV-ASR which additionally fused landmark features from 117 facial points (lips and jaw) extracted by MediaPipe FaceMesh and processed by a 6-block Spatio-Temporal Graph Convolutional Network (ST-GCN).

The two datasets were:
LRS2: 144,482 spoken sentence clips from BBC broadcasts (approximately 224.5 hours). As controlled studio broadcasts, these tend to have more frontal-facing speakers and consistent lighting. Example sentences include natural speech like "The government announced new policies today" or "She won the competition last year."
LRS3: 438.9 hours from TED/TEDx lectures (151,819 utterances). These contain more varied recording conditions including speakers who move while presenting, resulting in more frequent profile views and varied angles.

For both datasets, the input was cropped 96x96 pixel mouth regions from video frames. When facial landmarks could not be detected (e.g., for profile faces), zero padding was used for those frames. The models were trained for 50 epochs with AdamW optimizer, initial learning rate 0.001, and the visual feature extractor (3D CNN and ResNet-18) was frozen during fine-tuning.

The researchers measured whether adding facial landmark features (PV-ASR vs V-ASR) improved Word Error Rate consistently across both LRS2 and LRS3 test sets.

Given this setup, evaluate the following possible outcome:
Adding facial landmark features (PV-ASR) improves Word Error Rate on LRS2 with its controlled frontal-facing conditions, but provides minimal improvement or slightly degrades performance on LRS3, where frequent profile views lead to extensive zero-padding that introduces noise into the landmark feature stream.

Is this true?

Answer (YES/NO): YES